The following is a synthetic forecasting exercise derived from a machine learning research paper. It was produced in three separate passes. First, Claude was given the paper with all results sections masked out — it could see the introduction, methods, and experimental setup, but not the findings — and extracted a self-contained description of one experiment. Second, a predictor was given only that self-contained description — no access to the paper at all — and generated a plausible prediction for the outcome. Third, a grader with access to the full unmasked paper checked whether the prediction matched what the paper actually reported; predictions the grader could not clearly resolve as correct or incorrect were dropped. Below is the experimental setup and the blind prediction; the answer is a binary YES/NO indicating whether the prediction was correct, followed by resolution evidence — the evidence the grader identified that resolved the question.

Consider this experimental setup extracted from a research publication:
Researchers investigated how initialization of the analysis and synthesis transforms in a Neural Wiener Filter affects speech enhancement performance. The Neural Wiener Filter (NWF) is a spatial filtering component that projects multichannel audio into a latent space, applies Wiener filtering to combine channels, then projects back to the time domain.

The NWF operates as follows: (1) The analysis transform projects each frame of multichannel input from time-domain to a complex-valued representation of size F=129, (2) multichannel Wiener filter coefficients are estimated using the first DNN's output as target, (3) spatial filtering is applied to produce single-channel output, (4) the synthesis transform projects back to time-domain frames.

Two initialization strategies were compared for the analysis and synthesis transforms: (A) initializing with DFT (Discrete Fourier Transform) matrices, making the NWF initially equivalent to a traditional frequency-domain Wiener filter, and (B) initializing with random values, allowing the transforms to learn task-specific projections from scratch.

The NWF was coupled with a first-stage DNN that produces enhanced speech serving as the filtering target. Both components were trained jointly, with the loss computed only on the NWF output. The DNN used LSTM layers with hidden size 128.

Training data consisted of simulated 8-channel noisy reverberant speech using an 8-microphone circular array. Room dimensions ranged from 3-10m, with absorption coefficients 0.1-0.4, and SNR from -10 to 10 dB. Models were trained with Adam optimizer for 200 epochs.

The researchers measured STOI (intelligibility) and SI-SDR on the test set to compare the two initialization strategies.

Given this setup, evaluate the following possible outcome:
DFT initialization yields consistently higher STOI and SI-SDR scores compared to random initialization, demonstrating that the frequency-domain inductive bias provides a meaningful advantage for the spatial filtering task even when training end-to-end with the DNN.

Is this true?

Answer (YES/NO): NO